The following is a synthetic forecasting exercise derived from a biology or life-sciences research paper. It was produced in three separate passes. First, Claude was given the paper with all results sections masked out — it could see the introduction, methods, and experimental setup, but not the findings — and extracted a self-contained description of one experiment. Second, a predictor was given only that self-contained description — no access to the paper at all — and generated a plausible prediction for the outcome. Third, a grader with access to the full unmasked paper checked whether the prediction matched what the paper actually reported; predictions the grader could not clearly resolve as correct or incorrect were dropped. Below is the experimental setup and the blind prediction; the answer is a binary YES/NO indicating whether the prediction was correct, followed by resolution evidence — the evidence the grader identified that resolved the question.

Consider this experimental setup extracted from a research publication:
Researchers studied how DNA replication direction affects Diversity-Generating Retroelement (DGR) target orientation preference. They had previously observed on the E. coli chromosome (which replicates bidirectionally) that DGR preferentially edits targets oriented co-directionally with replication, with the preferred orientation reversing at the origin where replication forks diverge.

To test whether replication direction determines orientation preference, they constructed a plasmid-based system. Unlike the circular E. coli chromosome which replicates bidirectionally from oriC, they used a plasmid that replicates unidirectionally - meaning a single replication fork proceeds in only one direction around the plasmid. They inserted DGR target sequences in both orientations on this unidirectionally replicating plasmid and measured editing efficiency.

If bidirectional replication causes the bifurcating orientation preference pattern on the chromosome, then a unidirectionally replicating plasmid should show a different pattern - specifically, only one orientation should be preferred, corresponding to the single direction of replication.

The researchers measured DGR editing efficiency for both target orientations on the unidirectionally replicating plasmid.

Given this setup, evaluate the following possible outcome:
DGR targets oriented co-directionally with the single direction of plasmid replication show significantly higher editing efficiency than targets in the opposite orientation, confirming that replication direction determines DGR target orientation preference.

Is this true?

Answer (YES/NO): YES